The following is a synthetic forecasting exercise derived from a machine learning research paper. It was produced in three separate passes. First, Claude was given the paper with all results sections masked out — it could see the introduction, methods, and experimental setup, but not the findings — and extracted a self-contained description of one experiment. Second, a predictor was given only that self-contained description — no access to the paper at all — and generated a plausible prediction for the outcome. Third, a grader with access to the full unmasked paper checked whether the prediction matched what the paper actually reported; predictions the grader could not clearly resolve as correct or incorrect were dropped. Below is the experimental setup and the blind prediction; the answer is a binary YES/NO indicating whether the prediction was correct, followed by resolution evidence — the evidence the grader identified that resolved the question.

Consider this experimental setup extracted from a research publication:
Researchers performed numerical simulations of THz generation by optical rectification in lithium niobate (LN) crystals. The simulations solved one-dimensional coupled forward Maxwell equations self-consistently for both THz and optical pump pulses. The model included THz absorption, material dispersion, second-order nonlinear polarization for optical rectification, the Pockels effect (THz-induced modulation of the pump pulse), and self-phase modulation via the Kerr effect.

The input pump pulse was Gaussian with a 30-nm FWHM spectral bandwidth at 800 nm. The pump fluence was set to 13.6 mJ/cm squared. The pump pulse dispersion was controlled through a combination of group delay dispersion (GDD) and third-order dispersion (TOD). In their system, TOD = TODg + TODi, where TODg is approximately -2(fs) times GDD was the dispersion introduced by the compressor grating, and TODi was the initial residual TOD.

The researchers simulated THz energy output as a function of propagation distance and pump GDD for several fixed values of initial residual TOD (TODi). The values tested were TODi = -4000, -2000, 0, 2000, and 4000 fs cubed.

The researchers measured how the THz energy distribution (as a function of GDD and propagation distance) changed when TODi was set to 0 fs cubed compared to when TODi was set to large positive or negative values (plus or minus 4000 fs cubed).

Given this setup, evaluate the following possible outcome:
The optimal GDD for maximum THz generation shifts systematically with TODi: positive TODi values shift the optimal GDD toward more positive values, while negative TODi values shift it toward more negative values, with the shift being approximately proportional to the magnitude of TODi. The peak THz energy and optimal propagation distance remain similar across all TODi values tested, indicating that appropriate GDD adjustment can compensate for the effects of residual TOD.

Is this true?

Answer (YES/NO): NO